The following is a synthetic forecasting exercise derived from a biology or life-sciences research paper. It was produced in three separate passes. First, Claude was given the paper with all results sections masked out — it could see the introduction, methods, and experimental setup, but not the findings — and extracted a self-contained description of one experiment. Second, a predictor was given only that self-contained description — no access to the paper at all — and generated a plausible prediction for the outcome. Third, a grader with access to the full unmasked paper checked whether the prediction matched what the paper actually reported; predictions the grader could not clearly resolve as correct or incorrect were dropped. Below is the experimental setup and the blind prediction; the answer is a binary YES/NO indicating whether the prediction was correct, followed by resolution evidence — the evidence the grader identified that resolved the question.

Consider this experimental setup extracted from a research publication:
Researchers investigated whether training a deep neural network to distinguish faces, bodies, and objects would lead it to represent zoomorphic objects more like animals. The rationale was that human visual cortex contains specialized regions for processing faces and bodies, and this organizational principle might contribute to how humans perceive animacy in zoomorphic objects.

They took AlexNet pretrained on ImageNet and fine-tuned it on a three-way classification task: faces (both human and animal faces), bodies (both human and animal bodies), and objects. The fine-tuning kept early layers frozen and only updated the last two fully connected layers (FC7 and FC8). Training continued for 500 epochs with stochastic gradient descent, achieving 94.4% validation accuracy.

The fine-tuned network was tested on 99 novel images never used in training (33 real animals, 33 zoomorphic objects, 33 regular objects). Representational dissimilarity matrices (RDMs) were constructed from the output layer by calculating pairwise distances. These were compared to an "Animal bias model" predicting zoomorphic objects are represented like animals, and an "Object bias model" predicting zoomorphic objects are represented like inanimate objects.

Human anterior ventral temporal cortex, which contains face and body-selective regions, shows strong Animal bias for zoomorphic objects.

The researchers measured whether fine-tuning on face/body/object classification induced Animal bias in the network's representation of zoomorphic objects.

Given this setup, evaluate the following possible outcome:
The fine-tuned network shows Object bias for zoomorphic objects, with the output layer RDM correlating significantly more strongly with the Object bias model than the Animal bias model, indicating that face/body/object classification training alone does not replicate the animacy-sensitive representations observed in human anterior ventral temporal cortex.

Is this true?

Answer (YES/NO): YES